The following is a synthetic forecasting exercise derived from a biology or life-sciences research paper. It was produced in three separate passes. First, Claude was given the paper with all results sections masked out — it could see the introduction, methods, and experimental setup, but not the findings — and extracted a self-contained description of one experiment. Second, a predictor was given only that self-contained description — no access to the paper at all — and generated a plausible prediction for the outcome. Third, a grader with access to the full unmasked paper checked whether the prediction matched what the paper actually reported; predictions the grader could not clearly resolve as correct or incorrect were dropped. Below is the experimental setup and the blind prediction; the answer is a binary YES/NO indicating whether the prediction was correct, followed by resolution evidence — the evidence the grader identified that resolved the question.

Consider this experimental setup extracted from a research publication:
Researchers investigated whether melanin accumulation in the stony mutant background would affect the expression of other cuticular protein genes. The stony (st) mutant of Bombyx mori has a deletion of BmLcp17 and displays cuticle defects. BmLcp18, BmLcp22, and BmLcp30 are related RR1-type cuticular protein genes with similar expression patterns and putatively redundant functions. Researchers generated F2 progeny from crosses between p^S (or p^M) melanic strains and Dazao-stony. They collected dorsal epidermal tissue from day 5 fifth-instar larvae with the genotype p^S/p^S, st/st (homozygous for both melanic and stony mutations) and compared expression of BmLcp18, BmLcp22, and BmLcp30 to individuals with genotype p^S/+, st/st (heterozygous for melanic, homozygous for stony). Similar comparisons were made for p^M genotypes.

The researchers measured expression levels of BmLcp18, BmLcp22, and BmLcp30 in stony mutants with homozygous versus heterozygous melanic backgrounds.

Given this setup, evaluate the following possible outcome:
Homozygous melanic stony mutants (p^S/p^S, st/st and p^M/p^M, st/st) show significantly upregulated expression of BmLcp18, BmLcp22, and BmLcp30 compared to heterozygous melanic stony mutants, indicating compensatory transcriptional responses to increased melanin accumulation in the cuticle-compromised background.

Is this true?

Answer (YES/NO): YES